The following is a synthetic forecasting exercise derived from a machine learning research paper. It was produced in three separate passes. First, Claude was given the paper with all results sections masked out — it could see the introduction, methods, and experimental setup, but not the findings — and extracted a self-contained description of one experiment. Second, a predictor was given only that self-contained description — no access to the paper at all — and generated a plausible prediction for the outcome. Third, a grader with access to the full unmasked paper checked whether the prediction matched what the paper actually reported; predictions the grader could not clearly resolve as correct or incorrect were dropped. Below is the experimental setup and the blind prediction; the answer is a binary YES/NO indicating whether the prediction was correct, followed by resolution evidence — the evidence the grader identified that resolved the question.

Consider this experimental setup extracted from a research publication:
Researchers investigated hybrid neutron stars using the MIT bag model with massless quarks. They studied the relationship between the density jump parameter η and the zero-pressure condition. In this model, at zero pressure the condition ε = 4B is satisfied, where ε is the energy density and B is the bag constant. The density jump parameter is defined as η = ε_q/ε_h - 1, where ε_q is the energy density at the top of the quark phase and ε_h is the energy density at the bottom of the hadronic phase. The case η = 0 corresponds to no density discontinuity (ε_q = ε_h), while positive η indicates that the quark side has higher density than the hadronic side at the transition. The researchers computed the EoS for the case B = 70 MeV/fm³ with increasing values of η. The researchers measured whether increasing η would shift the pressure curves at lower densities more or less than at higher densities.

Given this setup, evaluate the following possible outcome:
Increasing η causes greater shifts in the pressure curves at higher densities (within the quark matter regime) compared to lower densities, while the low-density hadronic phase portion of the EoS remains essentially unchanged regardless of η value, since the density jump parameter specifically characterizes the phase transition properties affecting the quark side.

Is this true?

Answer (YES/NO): NO